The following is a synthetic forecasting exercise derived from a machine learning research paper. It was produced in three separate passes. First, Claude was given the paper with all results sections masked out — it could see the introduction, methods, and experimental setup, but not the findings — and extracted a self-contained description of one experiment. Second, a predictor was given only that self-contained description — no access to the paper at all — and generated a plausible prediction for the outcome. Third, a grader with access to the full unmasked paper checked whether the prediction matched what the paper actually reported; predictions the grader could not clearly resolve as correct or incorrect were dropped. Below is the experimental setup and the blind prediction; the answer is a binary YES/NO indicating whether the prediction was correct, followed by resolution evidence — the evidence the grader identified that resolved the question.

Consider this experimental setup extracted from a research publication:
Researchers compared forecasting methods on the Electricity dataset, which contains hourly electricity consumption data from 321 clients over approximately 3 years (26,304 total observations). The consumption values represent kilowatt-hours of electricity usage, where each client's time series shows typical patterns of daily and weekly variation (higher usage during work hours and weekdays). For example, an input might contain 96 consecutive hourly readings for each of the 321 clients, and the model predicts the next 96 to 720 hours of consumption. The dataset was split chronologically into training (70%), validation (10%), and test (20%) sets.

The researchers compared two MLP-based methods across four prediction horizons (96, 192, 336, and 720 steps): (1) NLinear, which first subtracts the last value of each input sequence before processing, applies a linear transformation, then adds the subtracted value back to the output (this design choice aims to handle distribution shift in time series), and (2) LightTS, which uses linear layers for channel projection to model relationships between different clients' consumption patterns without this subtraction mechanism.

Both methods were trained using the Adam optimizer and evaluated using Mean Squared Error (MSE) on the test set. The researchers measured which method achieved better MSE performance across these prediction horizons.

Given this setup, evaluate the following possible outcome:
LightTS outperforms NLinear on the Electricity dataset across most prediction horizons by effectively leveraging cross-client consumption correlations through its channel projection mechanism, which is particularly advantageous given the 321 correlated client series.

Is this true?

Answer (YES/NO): NO